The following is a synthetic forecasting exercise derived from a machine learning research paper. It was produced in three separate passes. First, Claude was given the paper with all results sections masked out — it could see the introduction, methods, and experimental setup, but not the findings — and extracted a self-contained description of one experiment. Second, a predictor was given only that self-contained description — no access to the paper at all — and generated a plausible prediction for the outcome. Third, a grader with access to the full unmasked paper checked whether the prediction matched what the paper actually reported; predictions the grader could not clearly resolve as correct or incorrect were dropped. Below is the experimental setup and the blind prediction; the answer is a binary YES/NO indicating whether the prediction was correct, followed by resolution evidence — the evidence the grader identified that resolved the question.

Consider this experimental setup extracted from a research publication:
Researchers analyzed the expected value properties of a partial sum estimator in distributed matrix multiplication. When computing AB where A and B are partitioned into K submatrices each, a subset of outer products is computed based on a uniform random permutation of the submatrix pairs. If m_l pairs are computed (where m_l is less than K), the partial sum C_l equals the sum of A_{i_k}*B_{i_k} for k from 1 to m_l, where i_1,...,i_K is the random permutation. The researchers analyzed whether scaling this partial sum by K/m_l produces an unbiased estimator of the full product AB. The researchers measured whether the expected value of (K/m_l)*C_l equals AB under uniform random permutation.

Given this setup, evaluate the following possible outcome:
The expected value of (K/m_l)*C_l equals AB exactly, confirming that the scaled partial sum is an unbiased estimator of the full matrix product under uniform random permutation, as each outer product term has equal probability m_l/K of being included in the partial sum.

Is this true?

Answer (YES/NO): YES